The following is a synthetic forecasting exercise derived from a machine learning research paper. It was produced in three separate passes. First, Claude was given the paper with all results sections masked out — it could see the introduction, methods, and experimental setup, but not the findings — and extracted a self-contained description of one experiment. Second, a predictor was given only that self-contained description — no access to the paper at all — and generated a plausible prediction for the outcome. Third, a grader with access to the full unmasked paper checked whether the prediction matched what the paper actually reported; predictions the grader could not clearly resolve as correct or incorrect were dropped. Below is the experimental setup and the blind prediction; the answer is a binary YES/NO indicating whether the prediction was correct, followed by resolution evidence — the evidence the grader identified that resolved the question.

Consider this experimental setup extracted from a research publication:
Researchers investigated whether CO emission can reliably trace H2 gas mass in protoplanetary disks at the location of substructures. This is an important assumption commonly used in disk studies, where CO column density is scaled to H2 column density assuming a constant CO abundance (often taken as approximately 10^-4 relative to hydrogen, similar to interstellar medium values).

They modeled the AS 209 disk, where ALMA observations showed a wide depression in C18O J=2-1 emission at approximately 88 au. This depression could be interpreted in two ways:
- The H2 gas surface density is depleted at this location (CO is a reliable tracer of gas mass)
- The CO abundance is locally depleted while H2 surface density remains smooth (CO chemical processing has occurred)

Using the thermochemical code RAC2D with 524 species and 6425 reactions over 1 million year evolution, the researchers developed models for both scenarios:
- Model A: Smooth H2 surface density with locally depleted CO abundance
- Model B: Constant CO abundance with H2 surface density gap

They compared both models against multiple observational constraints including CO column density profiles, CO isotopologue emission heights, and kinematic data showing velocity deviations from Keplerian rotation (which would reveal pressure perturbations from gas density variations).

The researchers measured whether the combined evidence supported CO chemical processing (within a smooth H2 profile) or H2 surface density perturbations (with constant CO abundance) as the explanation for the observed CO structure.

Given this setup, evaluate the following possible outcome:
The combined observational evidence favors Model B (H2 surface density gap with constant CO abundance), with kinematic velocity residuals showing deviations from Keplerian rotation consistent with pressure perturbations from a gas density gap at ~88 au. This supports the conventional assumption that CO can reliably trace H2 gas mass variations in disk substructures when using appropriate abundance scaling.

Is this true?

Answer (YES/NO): NO